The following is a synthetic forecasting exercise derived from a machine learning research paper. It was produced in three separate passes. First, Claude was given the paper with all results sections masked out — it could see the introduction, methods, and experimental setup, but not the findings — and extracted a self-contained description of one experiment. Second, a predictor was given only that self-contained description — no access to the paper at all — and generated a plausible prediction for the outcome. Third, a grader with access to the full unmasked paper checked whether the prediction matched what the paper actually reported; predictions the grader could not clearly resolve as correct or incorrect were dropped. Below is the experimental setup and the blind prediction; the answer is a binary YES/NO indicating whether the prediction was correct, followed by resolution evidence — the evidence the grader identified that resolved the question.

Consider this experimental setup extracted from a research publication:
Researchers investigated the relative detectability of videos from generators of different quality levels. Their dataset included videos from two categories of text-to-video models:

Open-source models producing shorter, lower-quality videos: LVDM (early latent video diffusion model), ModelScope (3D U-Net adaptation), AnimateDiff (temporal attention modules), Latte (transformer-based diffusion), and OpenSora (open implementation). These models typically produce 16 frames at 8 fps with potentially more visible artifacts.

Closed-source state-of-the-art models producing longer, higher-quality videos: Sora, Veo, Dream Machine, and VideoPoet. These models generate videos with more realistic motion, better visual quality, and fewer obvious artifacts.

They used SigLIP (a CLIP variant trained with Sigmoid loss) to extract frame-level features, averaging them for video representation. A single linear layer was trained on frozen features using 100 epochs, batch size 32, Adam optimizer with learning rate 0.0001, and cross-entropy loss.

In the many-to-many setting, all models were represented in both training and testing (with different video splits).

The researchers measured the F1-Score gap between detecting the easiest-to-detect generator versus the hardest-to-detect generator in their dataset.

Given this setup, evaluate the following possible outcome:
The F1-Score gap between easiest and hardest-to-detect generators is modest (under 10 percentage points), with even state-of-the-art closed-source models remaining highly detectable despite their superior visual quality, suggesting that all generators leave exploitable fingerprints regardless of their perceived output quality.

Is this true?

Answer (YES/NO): NO